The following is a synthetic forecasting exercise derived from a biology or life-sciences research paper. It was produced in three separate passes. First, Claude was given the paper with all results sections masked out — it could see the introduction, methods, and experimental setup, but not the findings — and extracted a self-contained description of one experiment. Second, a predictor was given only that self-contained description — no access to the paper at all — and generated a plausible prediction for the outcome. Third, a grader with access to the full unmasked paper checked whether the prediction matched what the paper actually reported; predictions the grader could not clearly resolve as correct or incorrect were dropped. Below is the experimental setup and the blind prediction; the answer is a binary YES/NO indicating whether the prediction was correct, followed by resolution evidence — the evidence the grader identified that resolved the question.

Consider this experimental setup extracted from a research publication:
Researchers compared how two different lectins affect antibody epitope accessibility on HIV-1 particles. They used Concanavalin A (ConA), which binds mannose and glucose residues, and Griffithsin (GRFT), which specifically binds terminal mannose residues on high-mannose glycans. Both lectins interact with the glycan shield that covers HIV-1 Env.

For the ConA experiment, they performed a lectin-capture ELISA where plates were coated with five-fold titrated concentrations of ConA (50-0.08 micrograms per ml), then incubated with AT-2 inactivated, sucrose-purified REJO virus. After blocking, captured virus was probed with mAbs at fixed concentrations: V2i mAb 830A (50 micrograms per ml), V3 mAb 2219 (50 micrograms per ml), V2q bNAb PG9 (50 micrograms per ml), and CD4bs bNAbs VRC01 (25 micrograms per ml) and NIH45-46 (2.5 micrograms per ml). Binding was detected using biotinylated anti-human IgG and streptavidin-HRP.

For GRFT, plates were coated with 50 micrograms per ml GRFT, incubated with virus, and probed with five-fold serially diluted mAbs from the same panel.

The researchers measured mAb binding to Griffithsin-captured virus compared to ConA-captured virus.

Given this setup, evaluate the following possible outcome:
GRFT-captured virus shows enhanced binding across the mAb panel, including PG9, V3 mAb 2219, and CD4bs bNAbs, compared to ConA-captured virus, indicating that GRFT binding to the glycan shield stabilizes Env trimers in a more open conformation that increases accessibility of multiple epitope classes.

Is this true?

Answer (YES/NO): NO